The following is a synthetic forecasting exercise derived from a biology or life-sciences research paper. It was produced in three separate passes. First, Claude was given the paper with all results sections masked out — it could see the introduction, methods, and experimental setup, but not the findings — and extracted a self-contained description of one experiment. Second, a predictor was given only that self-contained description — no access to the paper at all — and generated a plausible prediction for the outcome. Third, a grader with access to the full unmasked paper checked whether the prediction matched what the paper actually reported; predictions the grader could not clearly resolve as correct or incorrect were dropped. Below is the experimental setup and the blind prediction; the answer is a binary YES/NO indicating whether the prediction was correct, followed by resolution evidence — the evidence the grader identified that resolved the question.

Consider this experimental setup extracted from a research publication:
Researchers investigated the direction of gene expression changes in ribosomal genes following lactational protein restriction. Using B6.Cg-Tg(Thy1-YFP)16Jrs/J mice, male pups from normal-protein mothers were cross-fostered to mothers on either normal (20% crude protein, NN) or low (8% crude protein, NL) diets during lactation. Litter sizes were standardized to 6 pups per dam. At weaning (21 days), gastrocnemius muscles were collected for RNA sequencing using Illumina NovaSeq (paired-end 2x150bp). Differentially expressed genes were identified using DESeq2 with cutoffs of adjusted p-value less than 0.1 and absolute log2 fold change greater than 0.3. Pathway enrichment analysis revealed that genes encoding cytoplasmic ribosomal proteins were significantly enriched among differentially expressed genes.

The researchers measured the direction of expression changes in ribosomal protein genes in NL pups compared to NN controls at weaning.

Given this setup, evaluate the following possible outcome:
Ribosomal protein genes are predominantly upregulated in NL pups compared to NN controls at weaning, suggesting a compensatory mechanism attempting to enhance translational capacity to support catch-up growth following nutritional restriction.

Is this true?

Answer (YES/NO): YES